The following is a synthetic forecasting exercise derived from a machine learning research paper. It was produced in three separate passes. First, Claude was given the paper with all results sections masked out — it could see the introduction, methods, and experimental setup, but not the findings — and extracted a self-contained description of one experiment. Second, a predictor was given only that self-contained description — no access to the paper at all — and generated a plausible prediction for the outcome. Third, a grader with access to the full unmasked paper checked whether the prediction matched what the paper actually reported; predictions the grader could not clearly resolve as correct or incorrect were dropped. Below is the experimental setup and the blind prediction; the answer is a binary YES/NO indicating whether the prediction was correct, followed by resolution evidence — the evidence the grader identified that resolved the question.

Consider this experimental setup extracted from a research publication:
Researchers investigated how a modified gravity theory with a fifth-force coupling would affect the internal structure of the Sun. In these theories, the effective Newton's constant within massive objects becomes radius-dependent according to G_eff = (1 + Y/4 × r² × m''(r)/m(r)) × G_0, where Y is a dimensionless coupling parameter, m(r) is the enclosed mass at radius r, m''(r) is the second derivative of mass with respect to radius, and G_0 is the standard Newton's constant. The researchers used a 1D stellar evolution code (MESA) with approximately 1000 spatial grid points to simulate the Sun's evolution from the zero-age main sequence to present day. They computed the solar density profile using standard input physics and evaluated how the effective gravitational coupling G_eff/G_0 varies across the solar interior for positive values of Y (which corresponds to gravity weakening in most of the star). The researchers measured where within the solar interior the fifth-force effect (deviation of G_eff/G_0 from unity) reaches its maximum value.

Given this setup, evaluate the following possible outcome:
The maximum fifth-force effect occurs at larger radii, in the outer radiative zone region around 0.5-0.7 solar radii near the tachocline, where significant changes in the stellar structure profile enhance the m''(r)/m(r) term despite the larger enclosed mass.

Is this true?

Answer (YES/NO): NO